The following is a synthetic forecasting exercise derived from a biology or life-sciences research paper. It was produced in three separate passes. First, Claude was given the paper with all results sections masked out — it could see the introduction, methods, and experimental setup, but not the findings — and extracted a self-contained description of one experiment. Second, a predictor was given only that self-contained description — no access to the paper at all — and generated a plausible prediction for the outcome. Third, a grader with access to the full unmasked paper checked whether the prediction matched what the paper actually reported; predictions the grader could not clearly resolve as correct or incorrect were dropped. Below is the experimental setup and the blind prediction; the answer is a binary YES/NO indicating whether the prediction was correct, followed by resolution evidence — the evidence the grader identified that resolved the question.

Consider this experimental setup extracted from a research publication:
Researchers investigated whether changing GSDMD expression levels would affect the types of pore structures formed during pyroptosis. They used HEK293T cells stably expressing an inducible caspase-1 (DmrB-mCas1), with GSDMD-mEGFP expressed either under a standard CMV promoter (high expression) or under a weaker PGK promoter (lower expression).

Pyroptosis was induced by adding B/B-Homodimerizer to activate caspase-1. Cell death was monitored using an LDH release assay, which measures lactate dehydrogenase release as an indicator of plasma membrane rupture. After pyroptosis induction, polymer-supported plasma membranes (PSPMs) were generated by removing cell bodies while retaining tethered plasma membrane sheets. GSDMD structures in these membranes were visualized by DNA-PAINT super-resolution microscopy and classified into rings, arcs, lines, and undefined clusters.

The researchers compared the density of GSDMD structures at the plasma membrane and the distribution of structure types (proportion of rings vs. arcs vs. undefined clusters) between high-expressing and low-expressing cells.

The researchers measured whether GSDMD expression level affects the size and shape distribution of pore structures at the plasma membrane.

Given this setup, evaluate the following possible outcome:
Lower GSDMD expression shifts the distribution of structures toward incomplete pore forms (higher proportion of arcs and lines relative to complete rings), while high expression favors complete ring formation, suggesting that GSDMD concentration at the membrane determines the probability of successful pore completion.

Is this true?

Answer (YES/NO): NO